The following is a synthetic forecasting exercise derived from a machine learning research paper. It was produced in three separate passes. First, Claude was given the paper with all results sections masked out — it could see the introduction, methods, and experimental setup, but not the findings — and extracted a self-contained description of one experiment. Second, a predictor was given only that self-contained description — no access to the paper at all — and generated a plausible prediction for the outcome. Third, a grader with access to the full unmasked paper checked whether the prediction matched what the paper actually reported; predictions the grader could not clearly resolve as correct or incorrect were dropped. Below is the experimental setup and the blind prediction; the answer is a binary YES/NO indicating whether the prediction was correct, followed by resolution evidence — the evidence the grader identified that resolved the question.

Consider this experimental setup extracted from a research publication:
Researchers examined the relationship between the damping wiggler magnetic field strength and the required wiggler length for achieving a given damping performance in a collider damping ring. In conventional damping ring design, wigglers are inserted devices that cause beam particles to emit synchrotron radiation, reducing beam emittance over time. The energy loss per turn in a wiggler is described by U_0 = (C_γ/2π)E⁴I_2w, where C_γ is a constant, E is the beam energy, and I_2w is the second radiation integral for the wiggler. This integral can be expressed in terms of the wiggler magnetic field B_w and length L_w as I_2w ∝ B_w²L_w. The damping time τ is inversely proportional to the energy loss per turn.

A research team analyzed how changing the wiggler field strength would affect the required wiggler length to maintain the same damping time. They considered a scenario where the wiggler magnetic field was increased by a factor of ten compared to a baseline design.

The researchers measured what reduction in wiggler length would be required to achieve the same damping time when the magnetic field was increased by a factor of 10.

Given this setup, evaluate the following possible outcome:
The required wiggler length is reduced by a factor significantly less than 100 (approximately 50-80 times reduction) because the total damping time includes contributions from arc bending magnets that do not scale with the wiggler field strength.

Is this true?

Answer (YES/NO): NO